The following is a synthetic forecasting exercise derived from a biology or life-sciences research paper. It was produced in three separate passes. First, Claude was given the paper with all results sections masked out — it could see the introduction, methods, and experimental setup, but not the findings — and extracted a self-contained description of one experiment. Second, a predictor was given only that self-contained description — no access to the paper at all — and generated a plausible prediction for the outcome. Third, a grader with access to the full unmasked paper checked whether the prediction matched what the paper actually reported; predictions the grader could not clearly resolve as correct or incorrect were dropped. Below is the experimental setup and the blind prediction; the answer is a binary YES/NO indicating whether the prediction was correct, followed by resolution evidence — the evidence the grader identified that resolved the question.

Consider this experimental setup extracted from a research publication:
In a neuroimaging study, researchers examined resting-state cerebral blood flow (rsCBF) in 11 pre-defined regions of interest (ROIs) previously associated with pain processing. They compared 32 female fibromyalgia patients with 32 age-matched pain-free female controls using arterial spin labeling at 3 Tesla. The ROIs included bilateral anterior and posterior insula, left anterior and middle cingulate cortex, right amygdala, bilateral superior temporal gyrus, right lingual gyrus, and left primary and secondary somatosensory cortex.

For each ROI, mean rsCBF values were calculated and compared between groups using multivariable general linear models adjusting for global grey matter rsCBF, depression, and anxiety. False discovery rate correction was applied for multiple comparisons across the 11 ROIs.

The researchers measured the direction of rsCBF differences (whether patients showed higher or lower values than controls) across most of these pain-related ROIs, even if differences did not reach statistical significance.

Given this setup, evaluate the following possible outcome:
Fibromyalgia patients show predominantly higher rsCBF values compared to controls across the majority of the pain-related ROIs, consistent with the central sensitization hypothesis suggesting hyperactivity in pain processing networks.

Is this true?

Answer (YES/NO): YES